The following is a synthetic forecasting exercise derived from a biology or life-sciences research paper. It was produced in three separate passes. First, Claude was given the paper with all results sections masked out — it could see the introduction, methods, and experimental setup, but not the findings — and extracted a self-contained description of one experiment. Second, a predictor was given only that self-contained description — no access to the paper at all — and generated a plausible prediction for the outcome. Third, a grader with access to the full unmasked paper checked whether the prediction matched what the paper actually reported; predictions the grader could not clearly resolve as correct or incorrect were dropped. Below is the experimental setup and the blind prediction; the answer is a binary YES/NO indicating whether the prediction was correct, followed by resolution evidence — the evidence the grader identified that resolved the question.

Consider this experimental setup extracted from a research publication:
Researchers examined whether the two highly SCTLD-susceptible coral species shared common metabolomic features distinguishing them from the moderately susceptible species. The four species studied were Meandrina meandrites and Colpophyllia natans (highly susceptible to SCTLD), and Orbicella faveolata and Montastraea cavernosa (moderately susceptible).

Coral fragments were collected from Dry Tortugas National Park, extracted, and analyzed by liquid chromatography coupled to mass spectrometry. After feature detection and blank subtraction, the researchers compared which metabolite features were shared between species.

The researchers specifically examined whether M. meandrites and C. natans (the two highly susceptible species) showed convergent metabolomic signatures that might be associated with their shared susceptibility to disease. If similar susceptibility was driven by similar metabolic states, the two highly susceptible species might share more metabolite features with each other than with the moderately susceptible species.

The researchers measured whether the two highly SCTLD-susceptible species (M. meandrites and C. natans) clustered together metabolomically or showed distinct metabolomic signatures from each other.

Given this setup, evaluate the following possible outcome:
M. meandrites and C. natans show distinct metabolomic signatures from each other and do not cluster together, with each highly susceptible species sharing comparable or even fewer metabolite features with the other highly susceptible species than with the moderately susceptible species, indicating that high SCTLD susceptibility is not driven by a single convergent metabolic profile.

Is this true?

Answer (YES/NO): YES